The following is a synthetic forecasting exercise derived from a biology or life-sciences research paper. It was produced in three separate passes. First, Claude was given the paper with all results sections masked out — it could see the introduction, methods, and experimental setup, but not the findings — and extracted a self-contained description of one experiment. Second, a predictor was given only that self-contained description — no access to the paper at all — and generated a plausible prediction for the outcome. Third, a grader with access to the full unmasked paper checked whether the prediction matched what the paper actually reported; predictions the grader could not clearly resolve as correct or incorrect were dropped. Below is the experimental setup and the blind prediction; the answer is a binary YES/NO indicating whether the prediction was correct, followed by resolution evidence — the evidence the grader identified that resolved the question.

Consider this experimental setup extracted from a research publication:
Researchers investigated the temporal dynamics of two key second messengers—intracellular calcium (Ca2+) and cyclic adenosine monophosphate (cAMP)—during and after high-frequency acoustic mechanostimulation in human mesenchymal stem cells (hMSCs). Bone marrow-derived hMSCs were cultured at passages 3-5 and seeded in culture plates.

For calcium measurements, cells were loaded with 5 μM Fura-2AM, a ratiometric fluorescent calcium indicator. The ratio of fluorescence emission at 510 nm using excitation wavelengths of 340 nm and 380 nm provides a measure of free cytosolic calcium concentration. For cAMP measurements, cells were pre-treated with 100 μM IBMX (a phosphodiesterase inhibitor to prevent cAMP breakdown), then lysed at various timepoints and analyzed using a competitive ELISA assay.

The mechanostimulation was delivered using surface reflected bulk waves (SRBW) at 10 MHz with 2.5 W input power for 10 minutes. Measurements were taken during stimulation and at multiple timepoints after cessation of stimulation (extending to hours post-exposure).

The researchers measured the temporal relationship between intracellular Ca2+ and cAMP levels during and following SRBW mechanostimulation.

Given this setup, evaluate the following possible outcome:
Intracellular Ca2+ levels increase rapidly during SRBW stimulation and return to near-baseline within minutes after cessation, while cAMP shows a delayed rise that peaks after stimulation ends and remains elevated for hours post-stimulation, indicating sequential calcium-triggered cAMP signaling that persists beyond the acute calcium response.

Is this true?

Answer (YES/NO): YES